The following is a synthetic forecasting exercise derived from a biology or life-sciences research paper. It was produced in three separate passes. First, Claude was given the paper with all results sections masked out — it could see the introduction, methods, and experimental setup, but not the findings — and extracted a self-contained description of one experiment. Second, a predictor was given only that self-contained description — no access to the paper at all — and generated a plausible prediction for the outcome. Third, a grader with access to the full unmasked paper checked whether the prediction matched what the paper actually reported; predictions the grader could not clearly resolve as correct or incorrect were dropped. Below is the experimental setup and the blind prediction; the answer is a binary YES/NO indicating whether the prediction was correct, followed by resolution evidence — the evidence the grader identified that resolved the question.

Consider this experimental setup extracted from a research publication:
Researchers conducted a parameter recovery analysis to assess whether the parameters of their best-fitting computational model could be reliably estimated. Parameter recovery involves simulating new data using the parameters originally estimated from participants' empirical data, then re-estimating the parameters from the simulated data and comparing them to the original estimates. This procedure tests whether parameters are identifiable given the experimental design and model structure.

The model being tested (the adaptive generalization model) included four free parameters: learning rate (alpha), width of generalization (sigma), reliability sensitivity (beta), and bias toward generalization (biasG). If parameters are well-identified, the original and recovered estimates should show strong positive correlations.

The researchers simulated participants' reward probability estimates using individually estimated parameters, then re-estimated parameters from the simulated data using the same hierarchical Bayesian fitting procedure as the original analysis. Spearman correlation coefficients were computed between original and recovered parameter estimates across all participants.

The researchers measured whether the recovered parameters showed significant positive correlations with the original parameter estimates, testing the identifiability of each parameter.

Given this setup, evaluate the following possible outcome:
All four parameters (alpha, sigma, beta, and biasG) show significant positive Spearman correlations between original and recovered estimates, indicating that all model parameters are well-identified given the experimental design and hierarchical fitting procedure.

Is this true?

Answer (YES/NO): YES